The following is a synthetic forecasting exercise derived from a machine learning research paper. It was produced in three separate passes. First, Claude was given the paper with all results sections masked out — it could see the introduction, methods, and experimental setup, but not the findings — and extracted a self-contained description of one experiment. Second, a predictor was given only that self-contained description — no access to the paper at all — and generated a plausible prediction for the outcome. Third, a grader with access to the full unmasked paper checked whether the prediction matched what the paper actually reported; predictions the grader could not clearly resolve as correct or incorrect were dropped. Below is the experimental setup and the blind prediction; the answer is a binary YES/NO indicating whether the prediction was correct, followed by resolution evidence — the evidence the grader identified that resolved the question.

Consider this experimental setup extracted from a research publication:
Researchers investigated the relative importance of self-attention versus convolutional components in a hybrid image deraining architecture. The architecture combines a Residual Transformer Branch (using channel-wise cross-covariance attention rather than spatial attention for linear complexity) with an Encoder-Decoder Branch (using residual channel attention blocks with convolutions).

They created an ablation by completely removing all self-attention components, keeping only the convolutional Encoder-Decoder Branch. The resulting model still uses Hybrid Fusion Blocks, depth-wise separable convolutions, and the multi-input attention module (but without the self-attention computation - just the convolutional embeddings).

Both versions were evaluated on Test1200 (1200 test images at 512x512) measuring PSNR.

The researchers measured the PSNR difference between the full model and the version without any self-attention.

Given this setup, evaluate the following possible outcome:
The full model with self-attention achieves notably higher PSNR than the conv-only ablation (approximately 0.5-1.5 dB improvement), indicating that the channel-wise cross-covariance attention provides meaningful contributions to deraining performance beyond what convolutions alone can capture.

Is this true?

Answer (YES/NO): YES